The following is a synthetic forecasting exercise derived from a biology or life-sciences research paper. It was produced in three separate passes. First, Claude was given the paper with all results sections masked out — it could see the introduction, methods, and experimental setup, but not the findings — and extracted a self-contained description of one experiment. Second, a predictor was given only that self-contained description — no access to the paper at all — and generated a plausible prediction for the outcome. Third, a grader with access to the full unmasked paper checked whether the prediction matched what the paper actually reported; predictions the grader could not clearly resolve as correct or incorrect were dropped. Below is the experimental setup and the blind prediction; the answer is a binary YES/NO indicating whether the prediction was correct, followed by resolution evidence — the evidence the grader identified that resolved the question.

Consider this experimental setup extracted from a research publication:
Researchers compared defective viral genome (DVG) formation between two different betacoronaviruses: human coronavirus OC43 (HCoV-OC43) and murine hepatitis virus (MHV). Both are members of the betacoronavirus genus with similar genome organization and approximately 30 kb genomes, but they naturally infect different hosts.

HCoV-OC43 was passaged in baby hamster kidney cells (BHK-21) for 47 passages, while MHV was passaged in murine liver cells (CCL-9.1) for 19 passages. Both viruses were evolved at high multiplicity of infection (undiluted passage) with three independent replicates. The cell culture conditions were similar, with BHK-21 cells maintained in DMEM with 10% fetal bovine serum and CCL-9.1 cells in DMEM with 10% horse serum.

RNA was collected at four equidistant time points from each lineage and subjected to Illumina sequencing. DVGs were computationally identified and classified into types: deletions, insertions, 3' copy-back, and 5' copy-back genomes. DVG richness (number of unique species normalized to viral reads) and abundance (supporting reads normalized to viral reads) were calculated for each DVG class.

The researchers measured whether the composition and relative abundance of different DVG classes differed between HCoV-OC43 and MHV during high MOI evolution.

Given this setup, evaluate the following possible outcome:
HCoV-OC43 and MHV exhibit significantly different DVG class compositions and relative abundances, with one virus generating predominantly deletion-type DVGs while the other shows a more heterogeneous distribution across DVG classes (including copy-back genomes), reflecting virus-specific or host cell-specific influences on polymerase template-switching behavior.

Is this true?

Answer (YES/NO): NO